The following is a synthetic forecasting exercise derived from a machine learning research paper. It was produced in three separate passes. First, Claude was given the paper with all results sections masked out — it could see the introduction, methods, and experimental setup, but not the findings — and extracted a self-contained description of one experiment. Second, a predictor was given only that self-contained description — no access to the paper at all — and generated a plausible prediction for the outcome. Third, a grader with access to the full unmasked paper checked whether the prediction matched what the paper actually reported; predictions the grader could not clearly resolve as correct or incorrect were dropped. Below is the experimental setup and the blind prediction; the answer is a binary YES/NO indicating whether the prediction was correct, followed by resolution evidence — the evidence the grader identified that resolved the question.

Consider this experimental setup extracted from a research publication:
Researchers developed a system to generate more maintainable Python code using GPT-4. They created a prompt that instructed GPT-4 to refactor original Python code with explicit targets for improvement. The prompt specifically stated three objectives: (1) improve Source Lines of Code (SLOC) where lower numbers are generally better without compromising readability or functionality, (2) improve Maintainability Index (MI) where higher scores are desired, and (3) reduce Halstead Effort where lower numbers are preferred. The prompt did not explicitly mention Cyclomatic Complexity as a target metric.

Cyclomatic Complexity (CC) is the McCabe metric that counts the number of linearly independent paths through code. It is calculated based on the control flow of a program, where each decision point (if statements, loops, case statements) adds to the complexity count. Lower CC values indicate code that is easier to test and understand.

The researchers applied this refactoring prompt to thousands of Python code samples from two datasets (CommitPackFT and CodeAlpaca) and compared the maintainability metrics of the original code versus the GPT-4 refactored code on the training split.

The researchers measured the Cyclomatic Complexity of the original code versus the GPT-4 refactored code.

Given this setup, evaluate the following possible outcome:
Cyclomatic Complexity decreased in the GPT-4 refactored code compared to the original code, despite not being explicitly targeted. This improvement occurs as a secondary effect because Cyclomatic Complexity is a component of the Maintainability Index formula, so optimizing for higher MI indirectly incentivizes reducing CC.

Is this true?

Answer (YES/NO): NO